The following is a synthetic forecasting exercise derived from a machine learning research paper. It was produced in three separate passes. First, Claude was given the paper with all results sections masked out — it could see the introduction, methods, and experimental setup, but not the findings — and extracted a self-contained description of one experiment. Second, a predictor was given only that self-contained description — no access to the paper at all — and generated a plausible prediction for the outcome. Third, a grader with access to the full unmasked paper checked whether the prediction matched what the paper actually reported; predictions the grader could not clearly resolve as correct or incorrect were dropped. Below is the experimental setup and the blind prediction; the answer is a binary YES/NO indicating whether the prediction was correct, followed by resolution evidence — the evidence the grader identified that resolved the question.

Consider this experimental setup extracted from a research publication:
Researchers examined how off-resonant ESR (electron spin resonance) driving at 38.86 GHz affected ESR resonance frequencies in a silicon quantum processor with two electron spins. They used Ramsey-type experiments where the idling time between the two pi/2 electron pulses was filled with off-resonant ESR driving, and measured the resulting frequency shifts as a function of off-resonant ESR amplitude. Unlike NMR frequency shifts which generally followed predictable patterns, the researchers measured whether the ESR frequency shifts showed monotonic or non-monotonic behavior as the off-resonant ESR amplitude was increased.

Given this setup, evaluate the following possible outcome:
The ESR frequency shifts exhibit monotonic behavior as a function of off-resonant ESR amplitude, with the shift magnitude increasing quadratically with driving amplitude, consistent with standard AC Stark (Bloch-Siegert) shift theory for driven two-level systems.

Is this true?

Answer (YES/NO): NO